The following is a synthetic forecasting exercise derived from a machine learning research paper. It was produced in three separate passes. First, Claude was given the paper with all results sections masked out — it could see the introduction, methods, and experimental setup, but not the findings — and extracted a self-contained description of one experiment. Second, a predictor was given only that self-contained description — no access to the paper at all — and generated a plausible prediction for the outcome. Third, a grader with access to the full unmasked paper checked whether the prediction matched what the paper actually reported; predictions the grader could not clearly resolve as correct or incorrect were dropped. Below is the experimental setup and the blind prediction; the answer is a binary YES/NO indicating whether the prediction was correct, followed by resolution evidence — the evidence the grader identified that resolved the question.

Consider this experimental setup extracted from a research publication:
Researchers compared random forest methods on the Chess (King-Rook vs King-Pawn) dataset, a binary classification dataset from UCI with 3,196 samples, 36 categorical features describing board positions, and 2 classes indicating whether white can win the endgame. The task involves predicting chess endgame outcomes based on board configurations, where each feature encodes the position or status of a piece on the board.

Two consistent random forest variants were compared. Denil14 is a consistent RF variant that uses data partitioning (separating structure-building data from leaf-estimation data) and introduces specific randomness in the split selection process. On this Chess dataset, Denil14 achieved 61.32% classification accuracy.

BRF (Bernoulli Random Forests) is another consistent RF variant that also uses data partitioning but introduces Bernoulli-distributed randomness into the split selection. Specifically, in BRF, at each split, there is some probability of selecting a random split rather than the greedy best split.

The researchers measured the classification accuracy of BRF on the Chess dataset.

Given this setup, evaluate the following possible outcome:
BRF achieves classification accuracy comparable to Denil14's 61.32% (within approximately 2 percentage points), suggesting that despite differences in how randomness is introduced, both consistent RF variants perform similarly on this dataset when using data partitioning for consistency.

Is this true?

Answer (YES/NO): NO